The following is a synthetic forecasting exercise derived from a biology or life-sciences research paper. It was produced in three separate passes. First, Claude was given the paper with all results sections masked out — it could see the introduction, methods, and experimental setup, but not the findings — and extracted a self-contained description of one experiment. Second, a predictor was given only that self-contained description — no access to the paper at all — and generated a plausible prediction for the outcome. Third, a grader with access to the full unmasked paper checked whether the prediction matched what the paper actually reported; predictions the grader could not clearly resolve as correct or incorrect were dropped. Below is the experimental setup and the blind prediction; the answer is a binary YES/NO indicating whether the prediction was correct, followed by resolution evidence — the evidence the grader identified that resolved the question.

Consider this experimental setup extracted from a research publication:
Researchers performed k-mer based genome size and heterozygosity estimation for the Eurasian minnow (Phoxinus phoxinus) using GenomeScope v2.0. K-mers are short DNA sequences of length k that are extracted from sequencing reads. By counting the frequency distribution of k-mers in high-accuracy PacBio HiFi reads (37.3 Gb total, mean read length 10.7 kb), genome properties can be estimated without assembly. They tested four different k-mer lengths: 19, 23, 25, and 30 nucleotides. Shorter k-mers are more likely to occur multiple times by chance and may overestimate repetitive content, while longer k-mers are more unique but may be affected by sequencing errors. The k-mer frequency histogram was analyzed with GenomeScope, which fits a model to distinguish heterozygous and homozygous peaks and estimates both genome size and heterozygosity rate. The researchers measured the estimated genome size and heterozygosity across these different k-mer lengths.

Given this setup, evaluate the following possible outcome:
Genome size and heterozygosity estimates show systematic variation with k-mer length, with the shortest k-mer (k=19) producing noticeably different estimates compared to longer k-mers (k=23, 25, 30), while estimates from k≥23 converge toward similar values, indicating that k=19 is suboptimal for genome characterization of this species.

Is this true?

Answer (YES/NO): NO